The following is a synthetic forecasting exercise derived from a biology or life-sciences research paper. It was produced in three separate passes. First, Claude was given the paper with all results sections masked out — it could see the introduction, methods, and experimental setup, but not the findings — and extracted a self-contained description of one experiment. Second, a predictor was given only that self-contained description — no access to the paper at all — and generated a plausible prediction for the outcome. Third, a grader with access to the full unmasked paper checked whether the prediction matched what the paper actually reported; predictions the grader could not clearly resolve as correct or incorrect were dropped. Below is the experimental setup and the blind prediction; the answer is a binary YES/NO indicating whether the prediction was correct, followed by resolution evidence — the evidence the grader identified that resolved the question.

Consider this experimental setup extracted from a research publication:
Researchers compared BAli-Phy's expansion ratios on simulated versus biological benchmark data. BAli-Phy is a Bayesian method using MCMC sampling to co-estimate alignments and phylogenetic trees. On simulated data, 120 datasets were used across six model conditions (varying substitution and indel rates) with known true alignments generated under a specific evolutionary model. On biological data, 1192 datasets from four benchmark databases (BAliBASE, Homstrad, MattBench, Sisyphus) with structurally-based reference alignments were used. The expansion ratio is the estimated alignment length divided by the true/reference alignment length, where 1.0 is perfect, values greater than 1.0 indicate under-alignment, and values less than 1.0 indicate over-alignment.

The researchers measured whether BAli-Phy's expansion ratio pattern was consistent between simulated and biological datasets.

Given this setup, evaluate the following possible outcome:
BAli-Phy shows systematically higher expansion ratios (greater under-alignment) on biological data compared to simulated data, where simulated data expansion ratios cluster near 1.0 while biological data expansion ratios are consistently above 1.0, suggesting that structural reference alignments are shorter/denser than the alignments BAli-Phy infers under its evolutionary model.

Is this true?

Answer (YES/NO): YES